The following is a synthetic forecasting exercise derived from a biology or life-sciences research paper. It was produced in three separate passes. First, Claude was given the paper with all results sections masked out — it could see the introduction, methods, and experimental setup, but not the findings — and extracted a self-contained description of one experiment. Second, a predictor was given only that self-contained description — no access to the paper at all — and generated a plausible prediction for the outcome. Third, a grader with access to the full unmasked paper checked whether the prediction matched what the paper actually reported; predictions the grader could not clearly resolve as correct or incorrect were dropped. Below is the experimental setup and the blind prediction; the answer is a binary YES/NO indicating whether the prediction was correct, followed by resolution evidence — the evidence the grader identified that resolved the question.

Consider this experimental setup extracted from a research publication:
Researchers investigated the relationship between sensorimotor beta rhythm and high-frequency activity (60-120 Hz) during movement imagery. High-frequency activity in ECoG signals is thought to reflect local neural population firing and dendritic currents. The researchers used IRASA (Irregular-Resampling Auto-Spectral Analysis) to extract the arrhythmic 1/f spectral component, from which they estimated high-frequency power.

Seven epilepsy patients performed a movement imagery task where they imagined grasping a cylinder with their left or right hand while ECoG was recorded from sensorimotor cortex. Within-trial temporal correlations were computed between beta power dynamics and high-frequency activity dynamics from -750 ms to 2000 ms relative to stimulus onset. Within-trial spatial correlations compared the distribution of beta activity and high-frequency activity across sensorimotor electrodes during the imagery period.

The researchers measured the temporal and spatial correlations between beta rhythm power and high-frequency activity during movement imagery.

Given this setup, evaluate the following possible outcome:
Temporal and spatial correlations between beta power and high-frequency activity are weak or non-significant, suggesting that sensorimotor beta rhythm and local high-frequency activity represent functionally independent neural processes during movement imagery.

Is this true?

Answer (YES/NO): NO